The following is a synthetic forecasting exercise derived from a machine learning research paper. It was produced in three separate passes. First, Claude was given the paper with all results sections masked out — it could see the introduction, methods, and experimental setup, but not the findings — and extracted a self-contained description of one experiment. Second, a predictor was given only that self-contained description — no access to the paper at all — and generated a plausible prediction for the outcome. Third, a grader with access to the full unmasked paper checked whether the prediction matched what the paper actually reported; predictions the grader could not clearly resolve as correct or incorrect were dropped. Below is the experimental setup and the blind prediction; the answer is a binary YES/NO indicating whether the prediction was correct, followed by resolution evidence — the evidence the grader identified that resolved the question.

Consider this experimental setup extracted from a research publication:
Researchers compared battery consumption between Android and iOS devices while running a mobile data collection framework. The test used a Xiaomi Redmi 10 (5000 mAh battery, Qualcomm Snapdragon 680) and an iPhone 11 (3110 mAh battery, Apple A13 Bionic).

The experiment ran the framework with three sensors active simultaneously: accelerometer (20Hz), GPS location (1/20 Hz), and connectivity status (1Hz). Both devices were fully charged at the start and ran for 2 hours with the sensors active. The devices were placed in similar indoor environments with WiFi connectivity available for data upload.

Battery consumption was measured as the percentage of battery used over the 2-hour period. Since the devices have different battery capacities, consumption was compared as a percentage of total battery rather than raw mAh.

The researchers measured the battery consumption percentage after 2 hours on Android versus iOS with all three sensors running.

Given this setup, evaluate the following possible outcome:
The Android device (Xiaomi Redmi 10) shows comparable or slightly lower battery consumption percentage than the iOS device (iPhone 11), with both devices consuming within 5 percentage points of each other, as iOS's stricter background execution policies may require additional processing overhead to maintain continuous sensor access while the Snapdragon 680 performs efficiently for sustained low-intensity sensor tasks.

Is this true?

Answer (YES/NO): YES